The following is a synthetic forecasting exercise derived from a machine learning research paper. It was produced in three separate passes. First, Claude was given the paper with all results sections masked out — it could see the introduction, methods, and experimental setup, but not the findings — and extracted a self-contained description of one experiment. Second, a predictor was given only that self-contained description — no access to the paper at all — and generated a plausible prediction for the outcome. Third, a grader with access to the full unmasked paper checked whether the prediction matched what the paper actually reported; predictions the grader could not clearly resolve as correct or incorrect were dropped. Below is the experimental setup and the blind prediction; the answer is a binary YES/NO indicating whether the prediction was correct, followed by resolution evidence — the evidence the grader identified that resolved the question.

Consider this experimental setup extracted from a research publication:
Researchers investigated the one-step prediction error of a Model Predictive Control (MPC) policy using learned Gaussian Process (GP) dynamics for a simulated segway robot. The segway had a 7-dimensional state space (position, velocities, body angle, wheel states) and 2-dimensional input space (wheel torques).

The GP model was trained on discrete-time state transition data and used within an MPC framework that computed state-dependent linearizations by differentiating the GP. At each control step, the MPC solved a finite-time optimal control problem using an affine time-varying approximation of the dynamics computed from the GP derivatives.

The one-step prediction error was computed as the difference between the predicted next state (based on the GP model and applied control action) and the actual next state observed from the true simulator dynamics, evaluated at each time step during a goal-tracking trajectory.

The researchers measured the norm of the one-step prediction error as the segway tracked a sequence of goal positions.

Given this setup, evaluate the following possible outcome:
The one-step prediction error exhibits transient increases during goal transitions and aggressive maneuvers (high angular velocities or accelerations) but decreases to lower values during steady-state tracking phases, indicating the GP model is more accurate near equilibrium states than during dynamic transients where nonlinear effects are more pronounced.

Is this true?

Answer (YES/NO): YES